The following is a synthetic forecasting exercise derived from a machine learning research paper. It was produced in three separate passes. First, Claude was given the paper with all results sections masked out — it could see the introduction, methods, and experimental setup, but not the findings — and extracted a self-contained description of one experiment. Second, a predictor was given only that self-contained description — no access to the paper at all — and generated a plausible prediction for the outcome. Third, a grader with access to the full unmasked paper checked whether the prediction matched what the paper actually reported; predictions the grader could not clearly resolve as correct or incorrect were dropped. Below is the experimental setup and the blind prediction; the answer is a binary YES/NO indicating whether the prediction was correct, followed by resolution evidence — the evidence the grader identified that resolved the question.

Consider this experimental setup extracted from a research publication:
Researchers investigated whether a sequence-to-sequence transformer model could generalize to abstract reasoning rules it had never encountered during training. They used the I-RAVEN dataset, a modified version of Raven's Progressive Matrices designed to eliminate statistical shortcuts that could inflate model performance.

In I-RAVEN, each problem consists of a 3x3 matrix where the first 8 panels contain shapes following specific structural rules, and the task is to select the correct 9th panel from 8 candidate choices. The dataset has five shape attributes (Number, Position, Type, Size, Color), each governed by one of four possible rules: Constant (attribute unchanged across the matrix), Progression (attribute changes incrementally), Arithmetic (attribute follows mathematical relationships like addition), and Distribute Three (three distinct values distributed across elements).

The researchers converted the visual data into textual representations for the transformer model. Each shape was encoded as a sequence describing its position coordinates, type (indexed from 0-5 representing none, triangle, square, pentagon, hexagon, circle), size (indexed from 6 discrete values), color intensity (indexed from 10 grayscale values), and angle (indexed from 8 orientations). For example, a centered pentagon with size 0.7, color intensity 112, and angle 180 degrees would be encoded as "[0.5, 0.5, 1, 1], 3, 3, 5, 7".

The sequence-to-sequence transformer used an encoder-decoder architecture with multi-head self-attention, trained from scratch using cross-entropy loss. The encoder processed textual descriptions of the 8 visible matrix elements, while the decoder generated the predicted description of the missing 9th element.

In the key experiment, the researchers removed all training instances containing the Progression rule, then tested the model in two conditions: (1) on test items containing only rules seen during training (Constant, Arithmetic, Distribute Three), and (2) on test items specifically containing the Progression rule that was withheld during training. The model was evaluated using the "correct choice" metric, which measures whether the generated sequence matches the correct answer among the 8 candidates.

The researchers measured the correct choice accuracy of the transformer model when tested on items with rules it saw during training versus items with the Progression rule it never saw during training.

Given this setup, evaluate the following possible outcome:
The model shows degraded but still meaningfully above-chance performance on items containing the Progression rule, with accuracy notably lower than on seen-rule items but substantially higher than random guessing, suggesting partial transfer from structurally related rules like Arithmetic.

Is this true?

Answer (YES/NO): YES